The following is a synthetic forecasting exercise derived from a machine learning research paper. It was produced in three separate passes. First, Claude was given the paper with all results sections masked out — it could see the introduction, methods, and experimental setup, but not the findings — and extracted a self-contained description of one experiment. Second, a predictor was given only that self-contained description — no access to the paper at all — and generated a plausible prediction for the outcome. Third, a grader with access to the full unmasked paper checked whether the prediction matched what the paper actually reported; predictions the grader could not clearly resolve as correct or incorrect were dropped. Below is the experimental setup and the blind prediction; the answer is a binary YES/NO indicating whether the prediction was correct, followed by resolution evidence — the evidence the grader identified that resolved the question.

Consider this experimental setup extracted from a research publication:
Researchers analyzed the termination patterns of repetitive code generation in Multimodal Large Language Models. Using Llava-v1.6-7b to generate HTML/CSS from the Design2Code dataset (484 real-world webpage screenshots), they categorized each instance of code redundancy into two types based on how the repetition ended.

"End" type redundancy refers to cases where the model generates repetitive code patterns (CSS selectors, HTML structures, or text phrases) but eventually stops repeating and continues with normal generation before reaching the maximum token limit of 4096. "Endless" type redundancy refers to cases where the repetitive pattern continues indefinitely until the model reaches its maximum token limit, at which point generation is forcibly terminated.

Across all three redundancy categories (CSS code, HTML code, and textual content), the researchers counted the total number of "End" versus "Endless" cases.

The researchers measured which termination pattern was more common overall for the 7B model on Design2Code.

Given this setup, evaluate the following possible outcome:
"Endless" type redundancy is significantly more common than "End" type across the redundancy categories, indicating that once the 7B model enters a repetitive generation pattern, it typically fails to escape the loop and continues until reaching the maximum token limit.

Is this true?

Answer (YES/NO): YES